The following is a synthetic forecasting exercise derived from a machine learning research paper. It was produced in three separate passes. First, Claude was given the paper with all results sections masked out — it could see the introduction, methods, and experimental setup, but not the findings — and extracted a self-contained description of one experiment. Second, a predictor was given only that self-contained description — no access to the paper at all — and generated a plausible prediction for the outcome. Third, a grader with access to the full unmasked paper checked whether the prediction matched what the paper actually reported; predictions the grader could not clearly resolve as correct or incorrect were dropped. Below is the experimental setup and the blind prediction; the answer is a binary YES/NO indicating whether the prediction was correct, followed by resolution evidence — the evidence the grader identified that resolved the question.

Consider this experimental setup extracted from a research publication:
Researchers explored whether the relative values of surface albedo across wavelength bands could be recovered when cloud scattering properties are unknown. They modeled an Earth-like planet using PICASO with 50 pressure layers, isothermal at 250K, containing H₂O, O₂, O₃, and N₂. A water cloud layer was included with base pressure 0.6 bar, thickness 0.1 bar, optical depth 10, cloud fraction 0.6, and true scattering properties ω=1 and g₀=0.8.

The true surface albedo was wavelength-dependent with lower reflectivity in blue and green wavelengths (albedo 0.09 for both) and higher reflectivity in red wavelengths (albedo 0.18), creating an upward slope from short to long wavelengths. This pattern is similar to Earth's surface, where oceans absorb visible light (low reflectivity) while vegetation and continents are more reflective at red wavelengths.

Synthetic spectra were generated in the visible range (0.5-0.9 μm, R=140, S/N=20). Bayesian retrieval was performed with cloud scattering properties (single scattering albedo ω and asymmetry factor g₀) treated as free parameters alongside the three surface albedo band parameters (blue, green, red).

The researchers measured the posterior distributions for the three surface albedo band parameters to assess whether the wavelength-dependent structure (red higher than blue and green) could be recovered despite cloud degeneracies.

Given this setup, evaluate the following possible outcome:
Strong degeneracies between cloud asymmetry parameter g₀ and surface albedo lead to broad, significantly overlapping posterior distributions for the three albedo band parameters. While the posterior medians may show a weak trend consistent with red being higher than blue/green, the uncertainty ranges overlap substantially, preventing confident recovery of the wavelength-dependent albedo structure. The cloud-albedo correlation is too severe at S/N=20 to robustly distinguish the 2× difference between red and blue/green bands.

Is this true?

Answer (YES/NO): YES